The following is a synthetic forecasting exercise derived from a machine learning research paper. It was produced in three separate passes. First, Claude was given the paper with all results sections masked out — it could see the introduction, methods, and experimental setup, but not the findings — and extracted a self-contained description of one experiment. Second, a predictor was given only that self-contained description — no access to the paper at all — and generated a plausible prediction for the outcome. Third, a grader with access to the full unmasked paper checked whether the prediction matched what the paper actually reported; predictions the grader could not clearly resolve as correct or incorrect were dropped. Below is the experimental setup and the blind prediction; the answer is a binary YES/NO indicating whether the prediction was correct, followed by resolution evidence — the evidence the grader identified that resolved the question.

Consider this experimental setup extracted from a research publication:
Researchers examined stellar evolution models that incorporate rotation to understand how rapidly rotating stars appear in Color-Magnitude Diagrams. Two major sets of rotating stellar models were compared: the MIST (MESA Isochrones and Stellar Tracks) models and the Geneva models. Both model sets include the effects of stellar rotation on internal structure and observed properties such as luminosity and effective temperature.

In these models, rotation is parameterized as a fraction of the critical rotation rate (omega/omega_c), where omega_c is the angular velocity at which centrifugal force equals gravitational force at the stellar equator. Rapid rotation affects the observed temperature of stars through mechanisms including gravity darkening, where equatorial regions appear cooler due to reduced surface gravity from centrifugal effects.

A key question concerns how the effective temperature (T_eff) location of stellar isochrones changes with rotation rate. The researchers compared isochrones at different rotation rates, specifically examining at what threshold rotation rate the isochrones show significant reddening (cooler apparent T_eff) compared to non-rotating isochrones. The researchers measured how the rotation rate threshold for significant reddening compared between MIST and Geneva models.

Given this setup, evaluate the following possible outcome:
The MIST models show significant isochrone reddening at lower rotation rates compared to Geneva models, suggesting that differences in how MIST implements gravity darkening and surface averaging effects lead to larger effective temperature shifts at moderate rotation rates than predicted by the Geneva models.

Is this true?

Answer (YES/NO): YES